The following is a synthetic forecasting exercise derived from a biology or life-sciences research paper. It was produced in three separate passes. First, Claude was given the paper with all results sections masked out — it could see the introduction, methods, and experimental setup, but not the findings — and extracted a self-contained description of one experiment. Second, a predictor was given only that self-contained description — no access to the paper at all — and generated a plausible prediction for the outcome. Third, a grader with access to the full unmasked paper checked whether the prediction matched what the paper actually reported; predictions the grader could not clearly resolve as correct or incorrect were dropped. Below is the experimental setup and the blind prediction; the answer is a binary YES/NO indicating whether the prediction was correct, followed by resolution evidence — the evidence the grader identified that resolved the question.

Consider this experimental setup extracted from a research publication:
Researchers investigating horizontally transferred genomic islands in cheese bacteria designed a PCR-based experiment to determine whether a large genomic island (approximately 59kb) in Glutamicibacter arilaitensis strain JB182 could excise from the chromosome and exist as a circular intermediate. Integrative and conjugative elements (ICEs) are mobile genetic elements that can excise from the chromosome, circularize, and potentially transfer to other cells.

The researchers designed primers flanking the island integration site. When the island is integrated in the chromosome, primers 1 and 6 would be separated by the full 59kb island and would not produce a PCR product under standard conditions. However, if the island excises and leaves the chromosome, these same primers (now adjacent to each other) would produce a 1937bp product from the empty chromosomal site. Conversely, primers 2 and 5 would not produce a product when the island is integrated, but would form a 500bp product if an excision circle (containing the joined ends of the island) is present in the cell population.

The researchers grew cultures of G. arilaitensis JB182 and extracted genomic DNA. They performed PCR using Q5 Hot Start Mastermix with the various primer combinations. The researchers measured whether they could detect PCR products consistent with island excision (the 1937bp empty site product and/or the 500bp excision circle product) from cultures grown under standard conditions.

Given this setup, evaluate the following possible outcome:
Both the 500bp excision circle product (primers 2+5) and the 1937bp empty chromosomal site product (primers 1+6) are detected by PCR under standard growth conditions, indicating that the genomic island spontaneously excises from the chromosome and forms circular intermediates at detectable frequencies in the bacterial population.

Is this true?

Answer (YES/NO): YES